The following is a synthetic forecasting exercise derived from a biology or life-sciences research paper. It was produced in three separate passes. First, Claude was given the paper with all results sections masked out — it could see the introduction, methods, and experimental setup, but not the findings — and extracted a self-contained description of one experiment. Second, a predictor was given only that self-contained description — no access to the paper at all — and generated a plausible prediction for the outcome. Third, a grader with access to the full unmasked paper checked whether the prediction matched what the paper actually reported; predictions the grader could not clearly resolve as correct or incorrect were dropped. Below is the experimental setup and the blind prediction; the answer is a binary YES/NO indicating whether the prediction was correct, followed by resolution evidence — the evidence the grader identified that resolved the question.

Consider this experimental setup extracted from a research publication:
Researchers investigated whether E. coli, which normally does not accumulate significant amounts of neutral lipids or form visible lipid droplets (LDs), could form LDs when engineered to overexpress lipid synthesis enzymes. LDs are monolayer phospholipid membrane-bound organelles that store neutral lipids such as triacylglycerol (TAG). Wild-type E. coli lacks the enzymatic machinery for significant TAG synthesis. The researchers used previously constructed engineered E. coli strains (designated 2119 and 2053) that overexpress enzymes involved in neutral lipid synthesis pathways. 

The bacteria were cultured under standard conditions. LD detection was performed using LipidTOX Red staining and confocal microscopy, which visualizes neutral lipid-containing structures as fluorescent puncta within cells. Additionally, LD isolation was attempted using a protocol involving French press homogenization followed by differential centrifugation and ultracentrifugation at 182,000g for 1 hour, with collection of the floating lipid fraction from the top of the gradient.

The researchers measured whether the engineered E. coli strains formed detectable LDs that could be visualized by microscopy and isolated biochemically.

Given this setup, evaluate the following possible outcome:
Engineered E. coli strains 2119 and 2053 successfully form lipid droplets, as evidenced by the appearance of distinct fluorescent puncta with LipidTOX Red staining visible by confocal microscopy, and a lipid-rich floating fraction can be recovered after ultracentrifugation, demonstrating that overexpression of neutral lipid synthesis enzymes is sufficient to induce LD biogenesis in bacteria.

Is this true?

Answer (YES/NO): YES